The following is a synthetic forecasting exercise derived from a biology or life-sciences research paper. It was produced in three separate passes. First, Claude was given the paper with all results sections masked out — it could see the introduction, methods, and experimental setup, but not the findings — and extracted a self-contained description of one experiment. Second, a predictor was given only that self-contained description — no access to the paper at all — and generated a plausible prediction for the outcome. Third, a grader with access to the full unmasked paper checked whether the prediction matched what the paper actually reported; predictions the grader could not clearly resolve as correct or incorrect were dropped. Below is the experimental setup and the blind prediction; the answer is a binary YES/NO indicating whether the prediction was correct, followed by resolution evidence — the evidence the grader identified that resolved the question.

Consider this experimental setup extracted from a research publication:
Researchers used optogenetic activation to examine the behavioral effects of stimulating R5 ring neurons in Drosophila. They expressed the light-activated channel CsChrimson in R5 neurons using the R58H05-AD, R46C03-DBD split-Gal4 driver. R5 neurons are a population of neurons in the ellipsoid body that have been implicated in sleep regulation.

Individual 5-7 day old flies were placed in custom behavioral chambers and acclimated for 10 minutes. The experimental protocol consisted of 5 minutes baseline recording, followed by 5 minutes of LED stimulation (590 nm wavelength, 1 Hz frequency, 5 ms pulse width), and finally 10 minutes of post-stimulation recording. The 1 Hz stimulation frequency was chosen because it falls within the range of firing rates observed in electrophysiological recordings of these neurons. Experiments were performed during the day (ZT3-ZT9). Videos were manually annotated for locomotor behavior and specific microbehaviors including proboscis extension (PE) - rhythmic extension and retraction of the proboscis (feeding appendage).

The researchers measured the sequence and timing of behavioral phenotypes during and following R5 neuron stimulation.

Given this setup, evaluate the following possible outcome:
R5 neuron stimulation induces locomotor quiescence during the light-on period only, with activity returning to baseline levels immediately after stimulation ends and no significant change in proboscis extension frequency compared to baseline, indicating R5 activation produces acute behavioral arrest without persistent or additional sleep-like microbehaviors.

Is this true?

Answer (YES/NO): NO